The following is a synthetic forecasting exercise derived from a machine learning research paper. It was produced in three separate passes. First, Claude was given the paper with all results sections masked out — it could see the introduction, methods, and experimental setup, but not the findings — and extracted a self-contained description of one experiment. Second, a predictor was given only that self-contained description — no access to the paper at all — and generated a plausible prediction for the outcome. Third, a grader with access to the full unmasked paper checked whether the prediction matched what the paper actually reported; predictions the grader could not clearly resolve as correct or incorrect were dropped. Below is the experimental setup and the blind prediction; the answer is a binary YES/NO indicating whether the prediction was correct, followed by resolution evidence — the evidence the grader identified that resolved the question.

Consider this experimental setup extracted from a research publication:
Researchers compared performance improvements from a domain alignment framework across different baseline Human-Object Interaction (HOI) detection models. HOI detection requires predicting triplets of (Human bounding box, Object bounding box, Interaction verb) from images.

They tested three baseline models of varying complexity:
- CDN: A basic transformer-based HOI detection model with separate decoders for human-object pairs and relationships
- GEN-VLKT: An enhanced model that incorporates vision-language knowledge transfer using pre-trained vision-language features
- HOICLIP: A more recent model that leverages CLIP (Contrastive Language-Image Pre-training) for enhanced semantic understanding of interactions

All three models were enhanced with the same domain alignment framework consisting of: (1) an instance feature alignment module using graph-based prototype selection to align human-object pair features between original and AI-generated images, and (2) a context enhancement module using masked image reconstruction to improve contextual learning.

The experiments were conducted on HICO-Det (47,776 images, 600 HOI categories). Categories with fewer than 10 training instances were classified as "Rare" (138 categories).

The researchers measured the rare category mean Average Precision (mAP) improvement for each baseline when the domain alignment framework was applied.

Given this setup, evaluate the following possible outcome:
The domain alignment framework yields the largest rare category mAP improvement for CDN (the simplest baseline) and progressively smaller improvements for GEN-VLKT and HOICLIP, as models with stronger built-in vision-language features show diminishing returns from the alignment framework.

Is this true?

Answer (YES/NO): NO